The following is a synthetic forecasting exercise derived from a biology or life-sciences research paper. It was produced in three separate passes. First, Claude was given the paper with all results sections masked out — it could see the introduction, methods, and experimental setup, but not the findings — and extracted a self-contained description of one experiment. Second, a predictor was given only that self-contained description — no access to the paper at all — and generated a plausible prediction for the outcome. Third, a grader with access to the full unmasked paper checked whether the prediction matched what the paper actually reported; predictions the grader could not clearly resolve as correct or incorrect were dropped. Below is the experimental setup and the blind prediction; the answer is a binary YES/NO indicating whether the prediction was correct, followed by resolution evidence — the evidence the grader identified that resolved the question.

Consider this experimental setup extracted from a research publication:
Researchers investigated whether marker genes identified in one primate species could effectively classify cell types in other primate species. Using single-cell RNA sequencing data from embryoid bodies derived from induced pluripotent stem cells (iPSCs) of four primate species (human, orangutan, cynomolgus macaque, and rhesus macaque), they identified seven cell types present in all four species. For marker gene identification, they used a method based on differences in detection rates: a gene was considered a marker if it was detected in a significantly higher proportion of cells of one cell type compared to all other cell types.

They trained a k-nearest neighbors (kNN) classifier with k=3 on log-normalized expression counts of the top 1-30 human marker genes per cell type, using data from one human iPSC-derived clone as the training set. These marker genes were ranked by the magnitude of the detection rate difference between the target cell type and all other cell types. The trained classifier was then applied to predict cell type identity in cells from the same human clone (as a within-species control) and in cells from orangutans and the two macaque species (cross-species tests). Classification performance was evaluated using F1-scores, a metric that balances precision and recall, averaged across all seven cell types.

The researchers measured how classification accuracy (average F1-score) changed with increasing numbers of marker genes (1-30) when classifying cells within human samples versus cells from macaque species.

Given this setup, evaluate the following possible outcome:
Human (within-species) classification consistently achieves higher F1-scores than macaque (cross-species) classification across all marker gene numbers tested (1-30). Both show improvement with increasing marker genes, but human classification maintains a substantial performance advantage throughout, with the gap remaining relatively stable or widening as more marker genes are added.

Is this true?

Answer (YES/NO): YES